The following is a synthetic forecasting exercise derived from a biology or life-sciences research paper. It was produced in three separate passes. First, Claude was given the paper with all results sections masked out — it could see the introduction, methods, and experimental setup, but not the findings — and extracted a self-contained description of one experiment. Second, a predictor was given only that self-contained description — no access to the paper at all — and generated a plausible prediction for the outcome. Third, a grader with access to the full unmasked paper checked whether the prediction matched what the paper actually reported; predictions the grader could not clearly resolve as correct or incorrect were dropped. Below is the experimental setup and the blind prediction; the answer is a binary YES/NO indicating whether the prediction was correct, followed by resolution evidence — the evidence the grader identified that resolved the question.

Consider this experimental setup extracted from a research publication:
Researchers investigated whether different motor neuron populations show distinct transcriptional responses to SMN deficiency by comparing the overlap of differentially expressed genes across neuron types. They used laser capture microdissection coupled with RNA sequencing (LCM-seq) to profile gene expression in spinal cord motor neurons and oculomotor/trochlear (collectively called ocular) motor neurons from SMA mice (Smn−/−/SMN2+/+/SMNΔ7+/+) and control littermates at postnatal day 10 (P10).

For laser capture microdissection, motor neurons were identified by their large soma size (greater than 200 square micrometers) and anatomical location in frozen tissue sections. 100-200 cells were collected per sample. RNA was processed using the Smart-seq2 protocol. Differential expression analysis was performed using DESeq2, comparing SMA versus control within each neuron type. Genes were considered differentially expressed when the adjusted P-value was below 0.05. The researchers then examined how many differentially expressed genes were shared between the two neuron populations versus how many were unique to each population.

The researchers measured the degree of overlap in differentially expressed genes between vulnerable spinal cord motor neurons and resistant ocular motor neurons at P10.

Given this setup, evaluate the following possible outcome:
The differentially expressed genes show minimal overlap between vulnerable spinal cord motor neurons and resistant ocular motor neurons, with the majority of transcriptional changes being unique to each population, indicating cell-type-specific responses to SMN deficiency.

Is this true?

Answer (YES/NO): YES